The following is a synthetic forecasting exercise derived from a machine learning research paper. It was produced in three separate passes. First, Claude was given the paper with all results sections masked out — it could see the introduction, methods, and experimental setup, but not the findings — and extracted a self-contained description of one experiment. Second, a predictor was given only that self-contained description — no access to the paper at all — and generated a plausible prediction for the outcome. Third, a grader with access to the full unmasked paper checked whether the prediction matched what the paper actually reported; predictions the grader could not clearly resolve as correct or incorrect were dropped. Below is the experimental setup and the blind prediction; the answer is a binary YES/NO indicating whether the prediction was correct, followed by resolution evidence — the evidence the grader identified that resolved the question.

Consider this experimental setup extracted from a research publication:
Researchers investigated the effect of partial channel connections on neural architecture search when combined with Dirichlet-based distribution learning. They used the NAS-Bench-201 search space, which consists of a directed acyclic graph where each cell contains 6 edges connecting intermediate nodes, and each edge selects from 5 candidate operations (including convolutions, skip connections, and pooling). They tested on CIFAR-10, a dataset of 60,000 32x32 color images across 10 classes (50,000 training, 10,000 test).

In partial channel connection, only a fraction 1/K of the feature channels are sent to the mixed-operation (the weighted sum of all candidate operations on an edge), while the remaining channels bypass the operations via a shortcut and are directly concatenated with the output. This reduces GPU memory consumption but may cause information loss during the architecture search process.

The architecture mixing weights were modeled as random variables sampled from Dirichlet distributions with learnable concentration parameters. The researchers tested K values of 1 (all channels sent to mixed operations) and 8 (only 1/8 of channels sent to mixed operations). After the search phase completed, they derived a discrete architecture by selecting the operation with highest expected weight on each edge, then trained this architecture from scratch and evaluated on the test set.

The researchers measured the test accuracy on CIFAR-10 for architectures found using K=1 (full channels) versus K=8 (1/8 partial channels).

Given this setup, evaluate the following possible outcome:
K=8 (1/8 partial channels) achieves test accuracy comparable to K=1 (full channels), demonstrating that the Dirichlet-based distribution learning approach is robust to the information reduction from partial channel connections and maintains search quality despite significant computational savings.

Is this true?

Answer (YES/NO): NO